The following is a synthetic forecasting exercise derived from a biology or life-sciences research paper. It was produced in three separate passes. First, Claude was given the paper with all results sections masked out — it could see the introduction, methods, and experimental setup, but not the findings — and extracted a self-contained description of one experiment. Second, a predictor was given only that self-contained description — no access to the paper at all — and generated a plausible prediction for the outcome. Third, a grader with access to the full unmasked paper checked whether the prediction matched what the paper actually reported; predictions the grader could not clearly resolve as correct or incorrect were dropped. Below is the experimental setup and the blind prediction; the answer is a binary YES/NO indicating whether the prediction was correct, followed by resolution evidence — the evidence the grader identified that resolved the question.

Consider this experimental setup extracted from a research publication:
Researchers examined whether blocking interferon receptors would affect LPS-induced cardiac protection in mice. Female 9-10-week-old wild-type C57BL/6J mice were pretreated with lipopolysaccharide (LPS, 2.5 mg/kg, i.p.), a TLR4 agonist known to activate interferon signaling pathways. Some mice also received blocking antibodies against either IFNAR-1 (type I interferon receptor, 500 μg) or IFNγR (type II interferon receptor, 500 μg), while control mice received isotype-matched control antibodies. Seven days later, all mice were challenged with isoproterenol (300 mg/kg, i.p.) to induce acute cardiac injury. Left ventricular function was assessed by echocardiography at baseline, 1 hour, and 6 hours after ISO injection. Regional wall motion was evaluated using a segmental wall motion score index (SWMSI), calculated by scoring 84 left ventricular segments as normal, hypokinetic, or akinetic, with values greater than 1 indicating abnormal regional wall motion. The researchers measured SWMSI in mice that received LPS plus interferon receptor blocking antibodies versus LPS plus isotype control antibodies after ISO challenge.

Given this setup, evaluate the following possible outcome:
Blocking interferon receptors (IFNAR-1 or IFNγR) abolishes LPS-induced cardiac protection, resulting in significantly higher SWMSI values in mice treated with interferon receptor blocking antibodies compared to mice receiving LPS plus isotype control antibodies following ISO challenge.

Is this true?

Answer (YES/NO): NO